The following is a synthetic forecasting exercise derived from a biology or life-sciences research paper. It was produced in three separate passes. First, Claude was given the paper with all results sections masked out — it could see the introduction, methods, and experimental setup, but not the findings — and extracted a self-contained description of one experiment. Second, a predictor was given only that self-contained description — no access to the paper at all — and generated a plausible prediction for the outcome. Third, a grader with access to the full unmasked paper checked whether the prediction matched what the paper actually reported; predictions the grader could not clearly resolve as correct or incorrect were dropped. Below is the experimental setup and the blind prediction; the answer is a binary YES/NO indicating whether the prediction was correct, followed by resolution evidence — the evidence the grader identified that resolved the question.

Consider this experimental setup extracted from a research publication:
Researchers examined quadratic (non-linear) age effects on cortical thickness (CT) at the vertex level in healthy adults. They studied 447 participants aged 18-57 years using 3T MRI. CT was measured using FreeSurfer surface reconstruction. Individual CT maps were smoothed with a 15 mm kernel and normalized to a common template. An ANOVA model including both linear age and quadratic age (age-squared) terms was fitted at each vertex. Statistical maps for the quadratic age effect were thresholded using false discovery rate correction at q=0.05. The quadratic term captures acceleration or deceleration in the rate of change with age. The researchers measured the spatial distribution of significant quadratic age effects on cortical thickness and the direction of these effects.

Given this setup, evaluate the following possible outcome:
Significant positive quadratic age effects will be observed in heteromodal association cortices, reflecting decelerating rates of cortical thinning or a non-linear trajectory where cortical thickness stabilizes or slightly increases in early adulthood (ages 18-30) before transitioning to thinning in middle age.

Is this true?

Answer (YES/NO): NO